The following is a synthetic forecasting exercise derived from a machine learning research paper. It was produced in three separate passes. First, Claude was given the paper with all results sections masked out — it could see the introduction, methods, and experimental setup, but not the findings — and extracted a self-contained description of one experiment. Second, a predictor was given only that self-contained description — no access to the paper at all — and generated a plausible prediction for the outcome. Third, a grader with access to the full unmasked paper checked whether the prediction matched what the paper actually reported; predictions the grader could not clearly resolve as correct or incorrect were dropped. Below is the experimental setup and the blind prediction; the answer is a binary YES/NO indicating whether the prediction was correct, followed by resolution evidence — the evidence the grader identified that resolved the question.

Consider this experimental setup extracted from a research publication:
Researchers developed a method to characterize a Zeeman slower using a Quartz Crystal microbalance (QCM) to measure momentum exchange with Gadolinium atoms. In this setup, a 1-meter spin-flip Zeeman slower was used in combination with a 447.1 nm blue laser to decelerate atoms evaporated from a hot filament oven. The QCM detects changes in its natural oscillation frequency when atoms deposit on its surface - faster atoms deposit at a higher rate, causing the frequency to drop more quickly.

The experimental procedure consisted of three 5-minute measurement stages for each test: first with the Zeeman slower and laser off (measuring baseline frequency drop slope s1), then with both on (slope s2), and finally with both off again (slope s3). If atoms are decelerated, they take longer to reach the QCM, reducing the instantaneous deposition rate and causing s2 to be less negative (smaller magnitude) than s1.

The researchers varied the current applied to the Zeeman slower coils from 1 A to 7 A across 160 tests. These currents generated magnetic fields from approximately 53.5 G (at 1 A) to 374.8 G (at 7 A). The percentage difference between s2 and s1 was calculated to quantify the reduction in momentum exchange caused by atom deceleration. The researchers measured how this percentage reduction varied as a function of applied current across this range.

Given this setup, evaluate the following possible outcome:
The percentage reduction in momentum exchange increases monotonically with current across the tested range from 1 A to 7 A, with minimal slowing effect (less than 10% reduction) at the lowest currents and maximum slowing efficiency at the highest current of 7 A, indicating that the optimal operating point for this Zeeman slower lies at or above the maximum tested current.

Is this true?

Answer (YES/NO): NO